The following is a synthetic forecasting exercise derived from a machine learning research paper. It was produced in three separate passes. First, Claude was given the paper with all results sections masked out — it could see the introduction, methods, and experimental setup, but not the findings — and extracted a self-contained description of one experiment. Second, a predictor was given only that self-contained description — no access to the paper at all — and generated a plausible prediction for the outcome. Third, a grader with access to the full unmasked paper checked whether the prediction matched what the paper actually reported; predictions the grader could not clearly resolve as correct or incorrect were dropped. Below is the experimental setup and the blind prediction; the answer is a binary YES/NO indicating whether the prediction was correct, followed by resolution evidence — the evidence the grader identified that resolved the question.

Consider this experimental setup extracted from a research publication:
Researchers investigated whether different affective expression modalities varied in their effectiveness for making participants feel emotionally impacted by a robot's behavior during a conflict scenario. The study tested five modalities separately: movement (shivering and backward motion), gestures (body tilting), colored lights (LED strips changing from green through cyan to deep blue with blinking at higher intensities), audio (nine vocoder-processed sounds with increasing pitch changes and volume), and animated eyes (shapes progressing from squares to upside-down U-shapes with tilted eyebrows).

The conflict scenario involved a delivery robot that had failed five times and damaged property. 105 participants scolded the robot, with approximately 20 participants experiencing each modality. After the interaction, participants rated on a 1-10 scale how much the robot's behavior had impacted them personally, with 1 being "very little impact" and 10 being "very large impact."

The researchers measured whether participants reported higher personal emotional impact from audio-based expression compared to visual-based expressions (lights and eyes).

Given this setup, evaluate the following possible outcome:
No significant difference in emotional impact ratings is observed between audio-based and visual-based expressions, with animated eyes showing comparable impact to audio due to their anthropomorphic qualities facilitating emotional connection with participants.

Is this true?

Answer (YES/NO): NO